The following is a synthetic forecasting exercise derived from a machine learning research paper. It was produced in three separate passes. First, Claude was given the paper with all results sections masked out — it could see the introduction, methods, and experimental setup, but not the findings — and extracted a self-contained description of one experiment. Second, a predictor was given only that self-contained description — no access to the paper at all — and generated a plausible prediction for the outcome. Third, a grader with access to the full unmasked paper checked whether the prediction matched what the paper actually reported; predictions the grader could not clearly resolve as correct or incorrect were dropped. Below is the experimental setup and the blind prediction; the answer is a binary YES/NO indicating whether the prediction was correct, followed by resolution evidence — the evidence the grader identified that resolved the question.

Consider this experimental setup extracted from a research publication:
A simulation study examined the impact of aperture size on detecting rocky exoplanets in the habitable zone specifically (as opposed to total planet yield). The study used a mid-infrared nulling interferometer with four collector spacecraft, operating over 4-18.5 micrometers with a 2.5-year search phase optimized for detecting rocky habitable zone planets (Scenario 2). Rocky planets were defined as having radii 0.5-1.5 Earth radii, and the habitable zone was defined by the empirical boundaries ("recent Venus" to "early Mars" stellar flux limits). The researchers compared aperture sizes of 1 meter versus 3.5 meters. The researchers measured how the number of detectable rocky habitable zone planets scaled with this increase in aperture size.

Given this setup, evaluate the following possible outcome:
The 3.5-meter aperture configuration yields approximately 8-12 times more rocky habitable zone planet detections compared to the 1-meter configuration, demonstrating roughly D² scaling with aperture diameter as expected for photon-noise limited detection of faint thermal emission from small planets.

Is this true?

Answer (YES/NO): NO